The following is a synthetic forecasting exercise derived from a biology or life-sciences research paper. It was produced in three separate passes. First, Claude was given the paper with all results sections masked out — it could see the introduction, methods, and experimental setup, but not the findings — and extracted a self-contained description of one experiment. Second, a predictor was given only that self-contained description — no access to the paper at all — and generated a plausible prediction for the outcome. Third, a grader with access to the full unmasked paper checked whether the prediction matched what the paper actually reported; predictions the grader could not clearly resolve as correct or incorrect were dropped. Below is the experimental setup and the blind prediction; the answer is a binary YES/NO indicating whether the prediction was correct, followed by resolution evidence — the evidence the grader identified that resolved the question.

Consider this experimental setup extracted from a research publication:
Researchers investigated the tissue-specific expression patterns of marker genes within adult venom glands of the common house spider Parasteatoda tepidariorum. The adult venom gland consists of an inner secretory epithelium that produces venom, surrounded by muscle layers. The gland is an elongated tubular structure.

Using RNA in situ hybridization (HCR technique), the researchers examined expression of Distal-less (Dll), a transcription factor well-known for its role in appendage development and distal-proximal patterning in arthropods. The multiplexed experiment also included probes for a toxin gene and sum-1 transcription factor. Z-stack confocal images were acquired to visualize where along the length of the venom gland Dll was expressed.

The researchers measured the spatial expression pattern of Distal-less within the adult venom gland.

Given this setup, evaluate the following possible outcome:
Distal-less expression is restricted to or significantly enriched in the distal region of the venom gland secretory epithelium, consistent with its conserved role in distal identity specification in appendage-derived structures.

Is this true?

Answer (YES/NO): NO